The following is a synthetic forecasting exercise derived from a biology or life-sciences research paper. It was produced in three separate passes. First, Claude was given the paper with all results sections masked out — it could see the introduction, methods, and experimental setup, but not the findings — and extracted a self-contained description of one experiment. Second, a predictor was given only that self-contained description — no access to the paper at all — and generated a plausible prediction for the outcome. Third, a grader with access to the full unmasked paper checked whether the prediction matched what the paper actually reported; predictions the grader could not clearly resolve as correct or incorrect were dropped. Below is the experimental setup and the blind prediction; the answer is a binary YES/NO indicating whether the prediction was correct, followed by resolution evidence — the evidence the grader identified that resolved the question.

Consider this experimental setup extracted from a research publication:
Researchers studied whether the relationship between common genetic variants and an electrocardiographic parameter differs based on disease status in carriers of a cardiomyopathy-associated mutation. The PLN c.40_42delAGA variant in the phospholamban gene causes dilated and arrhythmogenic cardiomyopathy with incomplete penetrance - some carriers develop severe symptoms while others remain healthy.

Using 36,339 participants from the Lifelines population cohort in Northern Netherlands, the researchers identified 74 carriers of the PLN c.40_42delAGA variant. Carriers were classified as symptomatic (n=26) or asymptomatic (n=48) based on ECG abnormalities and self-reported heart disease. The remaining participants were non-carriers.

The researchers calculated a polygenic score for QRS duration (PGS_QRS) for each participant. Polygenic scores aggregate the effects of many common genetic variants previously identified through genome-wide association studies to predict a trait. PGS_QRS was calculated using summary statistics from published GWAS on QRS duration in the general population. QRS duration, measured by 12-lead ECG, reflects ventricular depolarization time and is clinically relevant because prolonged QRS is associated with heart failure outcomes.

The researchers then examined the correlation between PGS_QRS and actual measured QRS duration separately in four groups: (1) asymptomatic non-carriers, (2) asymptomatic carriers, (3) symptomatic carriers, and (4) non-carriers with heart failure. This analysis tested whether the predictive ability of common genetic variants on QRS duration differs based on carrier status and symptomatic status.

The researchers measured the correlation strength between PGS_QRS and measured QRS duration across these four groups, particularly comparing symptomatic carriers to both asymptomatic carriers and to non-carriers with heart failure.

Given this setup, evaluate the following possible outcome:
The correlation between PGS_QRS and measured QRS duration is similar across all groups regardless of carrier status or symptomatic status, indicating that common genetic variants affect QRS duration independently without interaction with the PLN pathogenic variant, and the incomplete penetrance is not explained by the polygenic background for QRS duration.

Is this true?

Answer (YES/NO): NO